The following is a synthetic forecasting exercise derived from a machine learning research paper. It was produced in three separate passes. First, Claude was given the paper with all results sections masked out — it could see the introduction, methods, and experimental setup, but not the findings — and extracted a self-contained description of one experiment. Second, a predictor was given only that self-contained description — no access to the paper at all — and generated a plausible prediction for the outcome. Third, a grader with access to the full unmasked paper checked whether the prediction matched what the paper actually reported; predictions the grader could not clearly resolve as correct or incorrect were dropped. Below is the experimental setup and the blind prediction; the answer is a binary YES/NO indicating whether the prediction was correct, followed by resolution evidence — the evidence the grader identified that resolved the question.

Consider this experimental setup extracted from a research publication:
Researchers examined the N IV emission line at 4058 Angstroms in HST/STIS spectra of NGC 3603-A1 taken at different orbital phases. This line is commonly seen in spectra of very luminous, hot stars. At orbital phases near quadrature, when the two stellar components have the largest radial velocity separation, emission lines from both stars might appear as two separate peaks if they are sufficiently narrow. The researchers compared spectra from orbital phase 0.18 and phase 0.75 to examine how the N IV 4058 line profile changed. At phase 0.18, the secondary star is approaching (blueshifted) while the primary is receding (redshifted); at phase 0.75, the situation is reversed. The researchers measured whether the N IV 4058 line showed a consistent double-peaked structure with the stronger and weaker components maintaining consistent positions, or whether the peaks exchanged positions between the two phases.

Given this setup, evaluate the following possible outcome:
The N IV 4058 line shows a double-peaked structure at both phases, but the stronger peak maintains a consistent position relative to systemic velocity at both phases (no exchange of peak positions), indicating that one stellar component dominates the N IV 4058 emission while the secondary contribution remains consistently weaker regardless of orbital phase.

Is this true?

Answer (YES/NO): NO